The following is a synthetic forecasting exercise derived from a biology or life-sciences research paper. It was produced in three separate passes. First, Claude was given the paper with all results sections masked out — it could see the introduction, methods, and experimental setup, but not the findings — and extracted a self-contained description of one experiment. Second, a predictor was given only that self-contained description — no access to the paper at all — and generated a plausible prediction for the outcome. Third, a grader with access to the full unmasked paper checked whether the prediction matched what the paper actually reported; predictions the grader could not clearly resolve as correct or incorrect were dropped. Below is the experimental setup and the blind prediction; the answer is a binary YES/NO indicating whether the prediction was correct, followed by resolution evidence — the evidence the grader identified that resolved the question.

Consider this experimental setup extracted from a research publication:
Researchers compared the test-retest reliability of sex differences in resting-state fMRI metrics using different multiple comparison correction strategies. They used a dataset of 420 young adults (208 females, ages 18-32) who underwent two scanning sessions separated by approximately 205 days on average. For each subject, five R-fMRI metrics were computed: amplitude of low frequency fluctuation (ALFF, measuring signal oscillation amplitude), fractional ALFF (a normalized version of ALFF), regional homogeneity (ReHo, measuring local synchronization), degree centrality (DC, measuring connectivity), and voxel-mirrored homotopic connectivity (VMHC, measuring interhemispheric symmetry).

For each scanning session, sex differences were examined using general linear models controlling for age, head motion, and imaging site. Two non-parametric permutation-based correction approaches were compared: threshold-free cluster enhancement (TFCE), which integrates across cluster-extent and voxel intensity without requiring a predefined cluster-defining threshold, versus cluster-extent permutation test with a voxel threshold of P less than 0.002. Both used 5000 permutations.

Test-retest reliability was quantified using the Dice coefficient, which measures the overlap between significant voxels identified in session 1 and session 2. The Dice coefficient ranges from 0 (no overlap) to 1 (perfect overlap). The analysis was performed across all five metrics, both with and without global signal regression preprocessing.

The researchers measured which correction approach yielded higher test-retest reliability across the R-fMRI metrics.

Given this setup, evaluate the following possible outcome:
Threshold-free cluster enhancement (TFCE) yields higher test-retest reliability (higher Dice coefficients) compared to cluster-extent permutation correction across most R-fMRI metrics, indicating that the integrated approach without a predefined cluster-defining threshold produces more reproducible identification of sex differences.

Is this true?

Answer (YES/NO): YES